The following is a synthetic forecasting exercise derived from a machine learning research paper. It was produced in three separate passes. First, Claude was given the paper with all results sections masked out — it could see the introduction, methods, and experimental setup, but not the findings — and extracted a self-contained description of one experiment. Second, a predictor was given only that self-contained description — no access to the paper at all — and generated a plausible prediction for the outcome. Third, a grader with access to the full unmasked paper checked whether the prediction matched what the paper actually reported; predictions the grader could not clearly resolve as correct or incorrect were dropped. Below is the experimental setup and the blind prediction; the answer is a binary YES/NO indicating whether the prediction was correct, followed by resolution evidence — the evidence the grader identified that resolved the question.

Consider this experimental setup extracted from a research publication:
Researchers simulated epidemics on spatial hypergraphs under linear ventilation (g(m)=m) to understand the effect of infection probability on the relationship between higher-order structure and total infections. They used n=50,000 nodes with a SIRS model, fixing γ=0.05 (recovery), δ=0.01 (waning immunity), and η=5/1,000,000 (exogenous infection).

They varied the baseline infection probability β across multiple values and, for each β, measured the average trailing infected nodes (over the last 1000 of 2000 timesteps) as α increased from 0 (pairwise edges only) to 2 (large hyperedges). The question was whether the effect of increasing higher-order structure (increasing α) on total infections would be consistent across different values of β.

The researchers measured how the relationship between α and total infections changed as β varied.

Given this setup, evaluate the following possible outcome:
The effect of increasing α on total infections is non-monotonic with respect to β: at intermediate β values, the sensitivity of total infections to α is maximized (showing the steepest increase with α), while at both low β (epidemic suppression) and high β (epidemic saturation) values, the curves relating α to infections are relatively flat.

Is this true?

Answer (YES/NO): NO